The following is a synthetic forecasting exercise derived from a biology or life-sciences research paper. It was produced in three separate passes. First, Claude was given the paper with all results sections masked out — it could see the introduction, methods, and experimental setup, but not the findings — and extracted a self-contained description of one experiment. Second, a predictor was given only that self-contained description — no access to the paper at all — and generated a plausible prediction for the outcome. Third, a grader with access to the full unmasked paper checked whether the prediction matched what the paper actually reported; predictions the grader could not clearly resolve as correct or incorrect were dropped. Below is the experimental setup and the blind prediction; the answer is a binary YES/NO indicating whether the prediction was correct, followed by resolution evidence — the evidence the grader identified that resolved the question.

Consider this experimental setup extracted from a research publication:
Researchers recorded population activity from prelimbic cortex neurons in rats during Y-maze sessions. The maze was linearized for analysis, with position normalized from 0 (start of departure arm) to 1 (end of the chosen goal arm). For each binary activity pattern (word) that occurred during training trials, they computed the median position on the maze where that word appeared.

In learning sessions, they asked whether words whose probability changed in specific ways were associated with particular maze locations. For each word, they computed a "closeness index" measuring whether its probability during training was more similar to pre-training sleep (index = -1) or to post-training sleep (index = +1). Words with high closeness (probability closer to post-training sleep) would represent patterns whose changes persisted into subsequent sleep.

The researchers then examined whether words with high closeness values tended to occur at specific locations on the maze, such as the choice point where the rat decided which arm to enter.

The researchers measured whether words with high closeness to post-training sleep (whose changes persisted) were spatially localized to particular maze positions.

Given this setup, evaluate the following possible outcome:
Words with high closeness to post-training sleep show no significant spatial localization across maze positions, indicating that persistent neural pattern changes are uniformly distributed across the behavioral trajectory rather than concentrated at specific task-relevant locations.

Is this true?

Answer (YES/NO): YES